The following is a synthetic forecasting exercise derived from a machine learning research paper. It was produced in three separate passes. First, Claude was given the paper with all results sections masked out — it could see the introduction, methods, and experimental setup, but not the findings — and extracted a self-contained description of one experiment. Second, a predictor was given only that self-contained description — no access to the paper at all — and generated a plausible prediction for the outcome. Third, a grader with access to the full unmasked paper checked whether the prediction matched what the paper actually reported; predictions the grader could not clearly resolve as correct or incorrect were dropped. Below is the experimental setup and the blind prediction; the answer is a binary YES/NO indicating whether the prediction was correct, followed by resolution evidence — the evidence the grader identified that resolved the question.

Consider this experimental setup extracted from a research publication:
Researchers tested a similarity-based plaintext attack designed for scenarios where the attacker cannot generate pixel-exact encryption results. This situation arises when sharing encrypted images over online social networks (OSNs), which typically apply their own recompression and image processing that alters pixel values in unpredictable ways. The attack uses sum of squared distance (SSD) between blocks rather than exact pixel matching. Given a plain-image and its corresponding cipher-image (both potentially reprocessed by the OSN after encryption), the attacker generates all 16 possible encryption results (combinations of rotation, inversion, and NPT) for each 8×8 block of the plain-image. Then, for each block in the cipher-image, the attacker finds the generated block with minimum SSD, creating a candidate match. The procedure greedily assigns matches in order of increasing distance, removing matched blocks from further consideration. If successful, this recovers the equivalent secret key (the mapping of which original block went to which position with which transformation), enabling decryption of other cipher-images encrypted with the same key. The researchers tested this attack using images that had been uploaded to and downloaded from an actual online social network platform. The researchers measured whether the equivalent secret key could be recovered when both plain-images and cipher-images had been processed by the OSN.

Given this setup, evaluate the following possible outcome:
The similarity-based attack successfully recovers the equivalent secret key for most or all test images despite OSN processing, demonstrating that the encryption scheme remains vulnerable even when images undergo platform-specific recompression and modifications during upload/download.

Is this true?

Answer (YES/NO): NO